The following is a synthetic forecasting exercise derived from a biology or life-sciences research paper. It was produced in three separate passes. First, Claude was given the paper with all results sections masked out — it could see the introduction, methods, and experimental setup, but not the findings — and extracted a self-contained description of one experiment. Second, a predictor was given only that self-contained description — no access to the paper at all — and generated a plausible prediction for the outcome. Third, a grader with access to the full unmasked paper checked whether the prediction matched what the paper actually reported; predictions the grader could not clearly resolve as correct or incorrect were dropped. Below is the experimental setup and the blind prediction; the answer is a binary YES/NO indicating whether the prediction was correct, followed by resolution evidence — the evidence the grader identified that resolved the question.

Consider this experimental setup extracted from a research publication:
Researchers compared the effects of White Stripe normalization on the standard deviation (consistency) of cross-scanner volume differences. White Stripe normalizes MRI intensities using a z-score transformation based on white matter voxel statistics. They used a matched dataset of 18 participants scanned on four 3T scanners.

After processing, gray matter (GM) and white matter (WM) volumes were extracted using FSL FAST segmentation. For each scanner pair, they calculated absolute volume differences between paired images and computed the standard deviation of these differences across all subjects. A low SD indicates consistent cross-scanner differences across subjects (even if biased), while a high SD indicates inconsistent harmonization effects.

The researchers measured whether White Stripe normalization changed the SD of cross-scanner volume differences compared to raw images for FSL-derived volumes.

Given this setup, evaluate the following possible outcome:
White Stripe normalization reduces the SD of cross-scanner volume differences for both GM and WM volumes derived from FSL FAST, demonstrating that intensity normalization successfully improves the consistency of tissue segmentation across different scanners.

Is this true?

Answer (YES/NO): NO